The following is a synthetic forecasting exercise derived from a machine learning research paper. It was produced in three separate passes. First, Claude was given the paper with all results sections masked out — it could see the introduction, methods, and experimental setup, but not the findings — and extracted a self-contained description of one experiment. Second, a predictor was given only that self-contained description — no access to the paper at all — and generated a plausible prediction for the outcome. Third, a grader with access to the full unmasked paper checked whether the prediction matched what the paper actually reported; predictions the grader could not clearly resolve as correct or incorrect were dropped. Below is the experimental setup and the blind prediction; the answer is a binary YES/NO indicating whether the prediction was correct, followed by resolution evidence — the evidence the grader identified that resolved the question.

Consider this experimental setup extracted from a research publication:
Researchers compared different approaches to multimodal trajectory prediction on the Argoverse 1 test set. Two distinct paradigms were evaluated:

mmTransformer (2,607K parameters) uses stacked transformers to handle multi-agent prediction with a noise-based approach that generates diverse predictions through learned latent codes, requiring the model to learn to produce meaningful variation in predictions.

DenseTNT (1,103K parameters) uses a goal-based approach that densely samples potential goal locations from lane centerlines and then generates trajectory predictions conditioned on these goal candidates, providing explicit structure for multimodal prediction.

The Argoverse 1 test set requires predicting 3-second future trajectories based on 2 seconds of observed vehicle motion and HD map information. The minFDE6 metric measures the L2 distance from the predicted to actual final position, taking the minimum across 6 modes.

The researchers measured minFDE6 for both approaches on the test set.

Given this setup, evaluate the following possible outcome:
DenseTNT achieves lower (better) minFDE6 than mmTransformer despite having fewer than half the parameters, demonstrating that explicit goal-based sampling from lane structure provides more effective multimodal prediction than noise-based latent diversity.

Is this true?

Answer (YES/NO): YES